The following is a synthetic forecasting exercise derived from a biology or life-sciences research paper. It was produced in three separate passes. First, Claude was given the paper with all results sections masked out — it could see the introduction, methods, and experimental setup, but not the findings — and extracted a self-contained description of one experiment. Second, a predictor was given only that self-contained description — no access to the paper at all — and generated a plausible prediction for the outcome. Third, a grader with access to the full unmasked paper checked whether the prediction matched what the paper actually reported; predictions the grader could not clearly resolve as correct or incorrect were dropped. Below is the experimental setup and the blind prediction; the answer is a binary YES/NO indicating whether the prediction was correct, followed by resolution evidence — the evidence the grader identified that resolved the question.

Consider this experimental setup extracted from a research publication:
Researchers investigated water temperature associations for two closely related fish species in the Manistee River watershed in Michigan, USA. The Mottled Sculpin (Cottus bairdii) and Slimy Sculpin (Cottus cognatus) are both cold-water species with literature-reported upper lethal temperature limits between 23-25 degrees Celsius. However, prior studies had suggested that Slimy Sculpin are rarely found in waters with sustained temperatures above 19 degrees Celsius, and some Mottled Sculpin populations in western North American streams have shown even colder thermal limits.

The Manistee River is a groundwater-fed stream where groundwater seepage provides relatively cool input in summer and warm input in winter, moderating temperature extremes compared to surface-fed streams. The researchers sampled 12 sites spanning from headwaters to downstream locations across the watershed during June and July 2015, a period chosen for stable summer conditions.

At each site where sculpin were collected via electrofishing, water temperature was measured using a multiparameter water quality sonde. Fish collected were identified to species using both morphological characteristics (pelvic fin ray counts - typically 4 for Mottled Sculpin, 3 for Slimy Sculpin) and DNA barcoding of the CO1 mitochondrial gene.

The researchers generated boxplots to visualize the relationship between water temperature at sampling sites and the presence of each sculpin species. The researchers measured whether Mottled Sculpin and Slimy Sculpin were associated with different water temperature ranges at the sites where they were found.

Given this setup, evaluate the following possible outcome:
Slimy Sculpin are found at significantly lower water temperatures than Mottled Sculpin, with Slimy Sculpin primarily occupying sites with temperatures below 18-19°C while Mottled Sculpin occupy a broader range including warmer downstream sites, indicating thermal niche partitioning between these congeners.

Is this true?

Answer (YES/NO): NO